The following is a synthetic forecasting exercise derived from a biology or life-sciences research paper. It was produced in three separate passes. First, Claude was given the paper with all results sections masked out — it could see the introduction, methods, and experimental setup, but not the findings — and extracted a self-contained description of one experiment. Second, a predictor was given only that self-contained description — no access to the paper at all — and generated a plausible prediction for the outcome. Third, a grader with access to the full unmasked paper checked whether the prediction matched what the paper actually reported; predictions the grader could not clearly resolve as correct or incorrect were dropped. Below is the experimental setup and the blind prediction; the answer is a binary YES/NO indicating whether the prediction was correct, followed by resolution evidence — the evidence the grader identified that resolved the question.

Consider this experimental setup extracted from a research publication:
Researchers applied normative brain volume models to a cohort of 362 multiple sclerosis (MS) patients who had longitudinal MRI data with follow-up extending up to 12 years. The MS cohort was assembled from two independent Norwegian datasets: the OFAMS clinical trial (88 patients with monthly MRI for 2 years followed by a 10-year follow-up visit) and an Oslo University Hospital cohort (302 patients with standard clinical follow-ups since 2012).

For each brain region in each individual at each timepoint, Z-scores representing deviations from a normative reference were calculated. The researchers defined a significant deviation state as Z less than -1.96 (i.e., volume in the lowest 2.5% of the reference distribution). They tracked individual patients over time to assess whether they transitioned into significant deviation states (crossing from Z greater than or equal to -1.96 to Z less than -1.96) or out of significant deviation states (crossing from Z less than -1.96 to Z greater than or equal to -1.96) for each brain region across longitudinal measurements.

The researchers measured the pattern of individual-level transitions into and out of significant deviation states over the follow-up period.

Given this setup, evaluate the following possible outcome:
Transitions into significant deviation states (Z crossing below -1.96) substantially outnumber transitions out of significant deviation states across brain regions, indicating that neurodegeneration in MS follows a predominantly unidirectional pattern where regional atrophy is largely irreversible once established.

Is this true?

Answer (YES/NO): NO